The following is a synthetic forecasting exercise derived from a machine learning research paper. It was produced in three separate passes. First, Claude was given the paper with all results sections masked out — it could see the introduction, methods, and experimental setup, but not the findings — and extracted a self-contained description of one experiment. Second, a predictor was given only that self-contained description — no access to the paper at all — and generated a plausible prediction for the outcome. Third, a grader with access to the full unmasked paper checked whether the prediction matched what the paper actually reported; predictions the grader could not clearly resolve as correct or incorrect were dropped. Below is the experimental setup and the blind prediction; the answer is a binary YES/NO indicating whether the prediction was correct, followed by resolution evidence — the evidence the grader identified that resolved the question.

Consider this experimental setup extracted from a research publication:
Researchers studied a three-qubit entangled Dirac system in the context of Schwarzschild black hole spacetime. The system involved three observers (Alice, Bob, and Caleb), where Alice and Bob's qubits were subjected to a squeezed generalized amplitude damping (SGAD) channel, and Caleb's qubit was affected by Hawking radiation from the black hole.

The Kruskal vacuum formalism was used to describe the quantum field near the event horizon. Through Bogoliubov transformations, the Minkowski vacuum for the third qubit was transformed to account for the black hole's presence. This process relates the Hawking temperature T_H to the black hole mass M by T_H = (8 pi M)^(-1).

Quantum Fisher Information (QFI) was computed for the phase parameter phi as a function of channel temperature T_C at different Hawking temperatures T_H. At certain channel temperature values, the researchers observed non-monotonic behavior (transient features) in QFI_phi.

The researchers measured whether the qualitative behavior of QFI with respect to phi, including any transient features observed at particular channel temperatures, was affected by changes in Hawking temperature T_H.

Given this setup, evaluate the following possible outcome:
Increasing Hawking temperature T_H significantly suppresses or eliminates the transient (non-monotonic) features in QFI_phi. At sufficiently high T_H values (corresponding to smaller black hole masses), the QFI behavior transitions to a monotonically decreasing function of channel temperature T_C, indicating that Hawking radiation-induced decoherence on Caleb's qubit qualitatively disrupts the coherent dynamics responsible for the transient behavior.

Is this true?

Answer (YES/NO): NO